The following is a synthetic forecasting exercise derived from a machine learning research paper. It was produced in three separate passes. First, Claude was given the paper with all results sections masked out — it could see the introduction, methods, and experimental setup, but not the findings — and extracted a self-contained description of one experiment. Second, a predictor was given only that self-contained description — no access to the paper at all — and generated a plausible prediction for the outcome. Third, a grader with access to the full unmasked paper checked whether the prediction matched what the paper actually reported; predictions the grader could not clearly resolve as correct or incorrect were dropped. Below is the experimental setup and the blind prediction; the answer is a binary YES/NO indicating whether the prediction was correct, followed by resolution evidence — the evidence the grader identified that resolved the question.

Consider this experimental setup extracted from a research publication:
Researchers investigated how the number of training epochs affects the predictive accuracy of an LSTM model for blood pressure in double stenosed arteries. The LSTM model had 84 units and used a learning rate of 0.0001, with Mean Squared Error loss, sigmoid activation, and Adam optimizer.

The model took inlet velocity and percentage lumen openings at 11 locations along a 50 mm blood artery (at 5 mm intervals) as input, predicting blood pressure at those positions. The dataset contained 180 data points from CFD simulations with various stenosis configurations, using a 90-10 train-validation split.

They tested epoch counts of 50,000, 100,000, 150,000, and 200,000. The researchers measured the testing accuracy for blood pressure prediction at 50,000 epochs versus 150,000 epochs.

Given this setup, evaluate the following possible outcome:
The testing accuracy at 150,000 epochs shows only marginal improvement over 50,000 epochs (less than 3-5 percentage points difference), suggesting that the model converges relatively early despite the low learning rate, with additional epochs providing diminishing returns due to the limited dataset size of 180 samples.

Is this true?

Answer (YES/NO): NO